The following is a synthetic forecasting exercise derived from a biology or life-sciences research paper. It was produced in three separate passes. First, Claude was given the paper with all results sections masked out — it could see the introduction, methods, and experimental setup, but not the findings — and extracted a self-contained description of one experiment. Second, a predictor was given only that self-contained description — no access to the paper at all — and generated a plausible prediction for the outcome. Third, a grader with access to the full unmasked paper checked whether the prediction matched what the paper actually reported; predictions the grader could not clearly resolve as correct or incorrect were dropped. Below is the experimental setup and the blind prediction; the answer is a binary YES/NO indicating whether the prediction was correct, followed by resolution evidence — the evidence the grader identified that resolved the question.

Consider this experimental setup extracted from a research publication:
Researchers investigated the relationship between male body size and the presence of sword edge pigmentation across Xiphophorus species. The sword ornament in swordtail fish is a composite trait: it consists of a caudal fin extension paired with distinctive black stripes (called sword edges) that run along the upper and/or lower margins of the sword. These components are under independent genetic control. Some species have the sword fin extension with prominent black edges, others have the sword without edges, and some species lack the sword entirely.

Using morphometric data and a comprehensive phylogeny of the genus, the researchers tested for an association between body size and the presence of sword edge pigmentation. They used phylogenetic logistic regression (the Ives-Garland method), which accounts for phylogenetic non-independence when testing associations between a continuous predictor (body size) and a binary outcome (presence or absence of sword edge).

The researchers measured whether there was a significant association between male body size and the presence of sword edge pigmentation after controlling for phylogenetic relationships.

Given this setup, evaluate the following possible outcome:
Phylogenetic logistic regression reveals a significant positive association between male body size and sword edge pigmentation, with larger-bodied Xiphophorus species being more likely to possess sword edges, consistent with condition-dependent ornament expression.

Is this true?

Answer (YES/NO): NO